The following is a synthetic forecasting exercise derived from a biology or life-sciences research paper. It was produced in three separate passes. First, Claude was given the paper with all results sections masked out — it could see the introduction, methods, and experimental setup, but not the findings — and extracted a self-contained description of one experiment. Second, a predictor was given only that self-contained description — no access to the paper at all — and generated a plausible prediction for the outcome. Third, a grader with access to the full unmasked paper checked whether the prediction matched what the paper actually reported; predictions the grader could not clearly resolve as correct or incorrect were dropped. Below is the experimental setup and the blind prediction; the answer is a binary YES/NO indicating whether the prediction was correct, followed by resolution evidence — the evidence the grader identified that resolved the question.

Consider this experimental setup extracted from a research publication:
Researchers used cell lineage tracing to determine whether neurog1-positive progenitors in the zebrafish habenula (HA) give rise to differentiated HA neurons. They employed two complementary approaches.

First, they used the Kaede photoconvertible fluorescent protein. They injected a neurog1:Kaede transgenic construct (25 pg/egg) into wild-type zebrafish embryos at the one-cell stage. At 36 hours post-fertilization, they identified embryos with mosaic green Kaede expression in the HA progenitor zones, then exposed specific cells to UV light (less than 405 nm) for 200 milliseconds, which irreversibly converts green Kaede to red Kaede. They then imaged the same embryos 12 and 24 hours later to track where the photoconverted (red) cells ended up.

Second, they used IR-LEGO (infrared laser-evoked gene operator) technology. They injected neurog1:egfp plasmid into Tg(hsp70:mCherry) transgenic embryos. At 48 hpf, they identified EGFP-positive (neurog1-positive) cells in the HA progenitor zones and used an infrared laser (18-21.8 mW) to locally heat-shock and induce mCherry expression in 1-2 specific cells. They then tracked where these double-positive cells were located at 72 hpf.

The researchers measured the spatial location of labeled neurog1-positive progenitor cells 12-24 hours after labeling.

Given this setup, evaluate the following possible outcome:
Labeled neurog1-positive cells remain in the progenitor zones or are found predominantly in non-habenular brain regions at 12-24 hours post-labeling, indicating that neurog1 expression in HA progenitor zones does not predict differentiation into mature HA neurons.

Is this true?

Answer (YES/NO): NO